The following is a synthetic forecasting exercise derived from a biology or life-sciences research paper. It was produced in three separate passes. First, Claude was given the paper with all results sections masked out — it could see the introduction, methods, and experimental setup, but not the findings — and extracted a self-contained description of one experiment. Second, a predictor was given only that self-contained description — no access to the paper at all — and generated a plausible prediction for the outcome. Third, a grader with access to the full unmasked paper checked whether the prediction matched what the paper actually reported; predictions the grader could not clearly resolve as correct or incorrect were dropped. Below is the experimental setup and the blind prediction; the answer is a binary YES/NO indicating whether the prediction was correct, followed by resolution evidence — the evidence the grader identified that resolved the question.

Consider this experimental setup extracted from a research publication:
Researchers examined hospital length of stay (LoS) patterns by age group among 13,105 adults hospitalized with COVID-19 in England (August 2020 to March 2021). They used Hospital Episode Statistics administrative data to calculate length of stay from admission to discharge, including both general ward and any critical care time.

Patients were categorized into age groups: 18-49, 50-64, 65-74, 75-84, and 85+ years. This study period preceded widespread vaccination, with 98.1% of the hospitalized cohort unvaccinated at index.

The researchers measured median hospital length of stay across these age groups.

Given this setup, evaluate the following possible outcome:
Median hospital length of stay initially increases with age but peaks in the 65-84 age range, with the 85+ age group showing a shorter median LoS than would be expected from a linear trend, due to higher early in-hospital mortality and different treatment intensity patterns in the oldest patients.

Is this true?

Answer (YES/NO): NO